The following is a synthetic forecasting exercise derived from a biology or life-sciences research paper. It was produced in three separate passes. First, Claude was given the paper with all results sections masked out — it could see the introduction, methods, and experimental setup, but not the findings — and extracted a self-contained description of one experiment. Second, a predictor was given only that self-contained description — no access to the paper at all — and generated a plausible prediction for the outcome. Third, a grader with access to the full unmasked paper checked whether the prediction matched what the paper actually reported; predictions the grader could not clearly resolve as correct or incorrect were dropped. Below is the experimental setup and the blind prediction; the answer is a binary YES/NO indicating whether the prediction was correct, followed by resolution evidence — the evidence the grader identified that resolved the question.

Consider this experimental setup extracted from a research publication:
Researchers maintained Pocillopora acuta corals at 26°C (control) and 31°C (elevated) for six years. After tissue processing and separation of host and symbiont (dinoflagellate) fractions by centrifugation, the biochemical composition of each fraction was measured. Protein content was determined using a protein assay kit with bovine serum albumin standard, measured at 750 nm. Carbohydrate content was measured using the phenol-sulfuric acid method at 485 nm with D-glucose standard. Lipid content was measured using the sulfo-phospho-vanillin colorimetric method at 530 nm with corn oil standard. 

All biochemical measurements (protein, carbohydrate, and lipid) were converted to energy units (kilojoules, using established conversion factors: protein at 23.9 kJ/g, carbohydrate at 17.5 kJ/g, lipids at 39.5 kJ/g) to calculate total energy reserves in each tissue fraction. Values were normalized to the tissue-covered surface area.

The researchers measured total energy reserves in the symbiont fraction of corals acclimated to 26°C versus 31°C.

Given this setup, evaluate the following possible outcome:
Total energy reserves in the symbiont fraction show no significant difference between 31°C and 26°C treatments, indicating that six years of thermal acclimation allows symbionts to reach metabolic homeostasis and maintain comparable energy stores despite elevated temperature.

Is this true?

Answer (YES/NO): NO